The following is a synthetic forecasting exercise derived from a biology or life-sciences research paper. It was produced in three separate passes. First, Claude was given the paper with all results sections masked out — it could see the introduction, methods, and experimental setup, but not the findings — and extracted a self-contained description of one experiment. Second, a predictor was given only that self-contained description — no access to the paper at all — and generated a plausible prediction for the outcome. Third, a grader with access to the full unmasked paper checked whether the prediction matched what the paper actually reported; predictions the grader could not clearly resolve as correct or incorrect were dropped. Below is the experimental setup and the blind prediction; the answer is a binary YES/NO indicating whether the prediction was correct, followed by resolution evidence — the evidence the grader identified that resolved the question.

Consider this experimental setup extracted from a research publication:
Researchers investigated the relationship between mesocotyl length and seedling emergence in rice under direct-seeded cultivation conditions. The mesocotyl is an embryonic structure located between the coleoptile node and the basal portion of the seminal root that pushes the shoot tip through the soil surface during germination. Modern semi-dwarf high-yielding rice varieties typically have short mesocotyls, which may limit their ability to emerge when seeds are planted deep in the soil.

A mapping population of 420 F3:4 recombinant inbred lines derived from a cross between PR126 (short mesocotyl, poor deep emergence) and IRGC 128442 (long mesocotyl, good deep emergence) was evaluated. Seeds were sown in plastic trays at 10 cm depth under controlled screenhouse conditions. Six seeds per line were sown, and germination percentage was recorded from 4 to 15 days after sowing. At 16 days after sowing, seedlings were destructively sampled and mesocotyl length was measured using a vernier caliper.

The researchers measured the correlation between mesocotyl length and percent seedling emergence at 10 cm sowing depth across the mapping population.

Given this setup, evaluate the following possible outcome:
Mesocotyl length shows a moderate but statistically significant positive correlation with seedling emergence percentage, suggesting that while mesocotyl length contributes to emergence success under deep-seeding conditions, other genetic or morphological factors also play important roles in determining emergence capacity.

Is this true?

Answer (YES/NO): NO